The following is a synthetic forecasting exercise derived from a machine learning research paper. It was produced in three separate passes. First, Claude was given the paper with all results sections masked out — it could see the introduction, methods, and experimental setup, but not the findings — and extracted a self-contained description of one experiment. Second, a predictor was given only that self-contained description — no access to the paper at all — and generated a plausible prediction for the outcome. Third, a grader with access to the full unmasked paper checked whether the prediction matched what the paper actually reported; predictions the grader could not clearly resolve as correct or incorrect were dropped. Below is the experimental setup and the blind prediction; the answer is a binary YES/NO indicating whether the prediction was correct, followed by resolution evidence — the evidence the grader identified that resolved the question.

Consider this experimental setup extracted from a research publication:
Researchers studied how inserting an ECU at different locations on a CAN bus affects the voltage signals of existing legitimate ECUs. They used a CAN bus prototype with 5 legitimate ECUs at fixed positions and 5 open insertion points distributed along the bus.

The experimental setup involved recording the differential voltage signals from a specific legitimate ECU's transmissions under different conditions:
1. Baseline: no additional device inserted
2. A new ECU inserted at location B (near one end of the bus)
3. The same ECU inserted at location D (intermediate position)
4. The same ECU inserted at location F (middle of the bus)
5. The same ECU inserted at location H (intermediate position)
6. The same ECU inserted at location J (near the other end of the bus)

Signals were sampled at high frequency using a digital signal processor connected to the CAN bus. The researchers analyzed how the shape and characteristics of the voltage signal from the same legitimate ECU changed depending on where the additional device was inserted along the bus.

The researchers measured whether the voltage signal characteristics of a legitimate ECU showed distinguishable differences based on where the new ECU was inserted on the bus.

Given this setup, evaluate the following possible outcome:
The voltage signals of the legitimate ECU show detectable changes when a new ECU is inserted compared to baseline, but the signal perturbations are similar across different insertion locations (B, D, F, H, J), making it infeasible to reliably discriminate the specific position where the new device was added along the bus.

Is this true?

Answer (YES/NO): NO